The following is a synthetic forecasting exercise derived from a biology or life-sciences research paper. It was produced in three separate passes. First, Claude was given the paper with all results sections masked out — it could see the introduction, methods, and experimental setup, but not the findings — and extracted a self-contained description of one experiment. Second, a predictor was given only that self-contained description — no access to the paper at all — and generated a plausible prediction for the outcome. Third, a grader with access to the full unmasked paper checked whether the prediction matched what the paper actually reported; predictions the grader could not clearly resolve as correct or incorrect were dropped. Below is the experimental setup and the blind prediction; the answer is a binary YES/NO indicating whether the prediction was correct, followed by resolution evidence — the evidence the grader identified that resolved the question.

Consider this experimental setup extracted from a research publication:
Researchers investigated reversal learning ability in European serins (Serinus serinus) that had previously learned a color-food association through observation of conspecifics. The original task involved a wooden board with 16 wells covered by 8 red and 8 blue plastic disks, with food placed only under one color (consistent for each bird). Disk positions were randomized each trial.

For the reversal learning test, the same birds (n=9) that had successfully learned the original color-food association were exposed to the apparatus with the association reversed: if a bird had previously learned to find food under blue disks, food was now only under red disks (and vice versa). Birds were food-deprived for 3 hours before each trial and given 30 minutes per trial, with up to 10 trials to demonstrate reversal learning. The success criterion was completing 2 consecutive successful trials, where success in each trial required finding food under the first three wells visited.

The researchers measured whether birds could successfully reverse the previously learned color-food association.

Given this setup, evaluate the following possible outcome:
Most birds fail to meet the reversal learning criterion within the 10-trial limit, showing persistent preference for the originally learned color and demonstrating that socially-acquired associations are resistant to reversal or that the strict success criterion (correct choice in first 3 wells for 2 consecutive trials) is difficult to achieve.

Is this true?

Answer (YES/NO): YES